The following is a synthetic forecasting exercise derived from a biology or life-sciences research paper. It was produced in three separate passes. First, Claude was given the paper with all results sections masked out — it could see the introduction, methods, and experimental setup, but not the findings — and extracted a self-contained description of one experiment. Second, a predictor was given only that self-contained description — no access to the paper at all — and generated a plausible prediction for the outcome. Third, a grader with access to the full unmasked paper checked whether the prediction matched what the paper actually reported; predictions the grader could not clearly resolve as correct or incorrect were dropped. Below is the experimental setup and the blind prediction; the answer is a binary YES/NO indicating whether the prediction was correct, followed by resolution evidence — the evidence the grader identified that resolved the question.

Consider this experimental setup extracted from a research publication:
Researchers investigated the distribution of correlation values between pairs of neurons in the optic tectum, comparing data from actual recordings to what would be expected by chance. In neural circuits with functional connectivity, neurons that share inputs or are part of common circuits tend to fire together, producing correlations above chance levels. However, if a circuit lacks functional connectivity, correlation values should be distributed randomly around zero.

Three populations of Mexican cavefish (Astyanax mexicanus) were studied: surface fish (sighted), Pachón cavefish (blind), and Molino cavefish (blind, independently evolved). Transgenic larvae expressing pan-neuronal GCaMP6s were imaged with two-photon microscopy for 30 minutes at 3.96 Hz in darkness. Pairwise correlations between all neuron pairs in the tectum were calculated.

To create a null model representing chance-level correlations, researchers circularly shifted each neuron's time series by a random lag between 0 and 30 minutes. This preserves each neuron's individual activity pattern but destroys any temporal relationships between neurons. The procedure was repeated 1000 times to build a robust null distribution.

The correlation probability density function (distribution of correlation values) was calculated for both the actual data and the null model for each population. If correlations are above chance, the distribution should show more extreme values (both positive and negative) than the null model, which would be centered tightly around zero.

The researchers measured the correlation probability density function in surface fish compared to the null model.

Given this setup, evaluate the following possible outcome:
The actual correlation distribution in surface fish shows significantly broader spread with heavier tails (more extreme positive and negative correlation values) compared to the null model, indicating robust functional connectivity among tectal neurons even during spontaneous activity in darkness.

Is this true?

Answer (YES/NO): YES